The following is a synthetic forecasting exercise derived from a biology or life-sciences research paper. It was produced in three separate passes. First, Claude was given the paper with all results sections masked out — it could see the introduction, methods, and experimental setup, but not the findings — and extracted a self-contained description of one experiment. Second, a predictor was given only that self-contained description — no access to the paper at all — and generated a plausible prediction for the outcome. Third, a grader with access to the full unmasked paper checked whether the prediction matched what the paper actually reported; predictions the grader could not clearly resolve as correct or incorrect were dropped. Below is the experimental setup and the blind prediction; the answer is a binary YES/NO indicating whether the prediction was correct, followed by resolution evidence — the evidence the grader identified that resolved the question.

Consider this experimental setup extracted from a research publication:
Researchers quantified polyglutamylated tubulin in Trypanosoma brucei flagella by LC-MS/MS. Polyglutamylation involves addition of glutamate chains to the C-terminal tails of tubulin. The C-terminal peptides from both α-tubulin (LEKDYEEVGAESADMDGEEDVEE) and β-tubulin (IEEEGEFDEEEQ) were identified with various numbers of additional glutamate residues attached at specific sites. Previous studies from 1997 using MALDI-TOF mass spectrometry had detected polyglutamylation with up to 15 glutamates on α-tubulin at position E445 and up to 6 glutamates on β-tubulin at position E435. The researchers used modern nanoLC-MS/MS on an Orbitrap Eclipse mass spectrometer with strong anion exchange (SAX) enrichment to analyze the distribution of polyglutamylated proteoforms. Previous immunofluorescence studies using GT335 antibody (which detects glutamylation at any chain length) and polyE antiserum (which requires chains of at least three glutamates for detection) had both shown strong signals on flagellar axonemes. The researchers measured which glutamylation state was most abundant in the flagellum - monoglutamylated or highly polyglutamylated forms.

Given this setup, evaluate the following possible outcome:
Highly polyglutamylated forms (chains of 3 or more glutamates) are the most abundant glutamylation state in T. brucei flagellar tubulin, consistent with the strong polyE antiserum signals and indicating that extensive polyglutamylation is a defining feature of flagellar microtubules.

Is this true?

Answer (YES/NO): NO